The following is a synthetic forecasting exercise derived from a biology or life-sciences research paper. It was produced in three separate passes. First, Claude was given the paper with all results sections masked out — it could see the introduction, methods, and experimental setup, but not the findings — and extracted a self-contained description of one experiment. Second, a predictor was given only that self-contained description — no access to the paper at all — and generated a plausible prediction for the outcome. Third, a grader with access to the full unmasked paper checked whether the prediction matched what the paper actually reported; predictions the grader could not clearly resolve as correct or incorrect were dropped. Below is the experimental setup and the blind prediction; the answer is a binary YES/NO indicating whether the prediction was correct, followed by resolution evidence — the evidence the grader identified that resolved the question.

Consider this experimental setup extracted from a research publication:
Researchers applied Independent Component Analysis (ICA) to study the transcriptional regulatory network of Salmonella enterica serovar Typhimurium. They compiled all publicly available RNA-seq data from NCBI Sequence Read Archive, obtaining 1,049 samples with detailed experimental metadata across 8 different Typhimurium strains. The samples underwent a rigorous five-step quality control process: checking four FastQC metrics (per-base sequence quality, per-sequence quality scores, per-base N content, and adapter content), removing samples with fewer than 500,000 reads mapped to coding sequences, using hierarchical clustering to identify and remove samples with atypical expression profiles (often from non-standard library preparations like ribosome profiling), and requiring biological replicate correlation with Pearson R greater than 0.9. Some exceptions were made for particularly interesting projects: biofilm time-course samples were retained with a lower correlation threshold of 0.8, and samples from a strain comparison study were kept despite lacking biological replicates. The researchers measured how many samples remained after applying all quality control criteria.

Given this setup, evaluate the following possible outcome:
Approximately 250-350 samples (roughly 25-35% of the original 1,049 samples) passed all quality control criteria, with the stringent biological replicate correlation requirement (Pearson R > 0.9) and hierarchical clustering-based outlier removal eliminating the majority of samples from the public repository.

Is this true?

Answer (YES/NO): NO